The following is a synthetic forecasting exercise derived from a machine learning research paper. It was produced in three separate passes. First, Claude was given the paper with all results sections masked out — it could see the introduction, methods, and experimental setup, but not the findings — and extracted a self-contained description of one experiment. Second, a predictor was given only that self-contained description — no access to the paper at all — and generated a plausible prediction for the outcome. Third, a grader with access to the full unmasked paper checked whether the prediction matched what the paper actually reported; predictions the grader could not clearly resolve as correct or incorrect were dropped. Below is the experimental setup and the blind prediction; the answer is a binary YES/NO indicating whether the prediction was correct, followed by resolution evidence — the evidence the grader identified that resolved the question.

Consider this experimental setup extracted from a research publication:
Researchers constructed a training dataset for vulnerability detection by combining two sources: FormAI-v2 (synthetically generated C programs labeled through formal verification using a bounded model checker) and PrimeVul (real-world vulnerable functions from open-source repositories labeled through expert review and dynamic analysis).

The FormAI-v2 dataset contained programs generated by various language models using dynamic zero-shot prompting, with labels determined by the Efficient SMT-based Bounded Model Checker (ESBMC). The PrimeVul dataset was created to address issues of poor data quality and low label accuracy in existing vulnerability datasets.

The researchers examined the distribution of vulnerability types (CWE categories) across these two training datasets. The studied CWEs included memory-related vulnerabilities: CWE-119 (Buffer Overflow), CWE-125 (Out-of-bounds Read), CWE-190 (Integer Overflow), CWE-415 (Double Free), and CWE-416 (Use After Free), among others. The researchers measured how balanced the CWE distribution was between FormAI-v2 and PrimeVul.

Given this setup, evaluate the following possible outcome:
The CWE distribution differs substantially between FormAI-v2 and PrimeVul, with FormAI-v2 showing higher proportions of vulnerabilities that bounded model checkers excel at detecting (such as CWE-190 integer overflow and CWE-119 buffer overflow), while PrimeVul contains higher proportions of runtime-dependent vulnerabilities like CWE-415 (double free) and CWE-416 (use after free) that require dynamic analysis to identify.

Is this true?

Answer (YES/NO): NO